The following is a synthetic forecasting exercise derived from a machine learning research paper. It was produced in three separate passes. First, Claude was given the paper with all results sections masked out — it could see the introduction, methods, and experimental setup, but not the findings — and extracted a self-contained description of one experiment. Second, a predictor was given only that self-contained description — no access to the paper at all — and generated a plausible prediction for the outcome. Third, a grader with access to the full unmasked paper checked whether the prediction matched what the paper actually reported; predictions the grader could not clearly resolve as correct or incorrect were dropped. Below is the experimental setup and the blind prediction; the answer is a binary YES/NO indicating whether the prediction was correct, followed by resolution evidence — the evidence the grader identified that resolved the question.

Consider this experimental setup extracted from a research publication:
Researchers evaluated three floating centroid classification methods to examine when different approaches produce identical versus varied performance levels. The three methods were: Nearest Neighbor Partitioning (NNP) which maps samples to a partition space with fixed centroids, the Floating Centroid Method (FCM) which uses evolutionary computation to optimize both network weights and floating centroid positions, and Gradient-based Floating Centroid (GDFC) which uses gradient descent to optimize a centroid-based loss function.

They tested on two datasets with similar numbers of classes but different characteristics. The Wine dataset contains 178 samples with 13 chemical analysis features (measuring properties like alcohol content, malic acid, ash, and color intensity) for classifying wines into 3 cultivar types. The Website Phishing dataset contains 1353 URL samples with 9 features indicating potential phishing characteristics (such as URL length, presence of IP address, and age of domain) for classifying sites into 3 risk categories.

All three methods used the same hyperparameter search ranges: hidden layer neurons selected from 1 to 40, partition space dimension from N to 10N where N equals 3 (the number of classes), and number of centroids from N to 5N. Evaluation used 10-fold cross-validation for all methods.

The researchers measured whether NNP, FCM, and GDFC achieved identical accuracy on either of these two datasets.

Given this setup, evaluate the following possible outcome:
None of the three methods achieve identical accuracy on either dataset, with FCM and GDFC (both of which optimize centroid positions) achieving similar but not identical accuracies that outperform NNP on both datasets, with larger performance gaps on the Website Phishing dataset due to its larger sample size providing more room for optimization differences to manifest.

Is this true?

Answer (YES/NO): NO